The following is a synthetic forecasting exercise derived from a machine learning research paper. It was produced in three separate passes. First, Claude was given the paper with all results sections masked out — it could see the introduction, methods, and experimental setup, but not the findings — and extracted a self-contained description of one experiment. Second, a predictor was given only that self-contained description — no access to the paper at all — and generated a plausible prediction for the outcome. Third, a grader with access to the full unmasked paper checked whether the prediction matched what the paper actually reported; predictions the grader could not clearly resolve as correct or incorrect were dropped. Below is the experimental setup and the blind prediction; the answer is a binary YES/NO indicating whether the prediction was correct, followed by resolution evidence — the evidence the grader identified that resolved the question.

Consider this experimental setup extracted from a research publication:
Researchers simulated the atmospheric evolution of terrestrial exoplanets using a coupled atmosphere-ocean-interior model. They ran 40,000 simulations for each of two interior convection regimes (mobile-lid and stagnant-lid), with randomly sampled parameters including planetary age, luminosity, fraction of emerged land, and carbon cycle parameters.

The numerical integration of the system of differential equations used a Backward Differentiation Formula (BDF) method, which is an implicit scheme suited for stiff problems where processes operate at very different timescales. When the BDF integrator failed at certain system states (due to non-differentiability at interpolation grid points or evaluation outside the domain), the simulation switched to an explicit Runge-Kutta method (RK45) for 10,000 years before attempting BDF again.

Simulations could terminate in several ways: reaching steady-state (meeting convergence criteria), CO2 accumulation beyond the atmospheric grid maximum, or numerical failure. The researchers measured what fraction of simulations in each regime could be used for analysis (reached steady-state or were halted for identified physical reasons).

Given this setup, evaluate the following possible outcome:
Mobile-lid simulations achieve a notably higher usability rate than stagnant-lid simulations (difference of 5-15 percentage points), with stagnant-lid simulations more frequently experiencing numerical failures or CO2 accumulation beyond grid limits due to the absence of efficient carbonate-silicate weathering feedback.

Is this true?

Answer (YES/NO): NO